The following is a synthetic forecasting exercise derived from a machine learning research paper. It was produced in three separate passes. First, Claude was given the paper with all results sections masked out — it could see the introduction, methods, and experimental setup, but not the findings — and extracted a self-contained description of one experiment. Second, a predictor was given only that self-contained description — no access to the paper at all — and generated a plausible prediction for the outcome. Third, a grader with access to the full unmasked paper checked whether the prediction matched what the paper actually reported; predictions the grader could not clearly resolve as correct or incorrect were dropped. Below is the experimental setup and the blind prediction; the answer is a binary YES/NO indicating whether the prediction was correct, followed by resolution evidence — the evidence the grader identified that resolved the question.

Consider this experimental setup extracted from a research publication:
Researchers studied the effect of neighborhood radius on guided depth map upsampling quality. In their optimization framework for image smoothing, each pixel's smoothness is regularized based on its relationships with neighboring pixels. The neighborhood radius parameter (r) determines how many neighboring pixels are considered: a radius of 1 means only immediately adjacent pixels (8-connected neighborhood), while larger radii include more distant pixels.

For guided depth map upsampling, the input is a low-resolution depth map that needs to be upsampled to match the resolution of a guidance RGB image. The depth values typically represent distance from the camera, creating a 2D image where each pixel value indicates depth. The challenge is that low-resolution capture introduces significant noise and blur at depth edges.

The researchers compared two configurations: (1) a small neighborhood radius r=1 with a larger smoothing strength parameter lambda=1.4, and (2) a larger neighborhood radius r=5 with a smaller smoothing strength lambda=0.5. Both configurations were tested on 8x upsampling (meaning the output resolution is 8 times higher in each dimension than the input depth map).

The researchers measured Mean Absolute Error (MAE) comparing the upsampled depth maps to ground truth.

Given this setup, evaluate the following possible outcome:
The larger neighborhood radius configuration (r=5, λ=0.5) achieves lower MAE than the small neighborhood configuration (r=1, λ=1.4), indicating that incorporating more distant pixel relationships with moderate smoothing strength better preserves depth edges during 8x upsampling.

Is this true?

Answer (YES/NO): YES